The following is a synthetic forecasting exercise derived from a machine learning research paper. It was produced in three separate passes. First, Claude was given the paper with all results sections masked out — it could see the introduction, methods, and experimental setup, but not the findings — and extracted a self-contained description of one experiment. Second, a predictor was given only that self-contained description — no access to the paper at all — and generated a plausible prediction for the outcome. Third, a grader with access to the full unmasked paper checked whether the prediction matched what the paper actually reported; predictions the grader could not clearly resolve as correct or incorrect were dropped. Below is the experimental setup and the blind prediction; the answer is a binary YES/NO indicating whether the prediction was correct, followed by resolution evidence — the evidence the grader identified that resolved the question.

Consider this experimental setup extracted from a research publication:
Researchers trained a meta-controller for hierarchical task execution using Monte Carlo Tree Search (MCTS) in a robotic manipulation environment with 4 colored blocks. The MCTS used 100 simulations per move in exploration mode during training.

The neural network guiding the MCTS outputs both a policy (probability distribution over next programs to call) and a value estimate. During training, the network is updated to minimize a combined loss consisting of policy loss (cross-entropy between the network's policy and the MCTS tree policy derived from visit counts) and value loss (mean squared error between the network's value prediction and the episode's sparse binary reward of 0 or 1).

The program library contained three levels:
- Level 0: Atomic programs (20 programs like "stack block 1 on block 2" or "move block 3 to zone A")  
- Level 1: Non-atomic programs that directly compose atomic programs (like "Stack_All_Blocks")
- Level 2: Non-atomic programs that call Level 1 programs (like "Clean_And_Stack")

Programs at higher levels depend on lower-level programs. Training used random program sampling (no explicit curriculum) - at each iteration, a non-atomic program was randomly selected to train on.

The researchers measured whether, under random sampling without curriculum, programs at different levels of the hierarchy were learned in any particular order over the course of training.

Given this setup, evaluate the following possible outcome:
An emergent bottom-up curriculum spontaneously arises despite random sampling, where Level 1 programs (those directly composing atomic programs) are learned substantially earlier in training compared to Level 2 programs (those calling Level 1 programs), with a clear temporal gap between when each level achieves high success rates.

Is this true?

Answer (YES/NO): YES